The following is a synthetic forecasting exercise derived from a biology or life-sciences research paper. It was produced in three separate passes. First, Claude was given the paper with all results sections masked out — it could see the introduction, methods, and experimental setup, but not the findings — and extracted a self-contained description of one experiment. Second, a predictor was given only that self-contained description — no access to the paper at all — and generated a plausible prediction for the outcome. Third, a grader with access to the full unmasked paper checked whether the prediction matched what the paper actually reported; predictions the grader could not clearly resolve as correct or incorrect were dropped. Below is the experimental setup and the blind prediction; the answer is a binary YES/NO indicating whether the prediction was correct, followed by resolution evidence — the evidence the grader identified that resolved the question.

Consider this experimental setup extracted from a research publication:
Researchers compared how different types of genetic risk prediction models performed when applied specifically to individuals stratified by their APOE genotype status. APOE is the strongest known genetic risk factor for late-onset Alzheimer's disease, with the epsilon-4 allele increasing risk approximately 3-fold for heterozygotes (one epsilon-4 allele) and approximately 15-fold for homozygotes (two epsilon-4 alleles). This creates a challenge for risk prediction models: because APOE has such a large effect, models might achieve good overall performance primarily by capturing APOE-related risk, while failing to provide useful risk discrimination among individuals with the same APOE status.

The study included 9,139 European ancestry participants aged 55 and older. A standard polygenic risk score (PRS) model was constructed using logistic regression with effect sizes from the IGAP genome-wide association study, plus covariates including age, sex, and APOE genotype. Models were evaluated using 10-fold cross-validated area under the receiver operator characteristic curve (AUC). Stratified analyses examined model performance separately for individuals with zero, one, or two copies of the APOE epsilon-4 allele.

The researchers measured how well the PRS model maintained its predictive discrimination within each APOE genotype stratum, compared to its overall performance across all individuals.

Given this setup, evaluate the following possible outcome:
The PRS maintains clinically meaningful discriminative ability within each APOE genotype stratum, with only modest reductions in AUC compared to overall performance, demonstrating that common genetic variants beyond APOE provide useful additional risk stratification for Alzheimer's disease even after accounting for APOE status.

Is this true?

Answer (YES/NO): NO